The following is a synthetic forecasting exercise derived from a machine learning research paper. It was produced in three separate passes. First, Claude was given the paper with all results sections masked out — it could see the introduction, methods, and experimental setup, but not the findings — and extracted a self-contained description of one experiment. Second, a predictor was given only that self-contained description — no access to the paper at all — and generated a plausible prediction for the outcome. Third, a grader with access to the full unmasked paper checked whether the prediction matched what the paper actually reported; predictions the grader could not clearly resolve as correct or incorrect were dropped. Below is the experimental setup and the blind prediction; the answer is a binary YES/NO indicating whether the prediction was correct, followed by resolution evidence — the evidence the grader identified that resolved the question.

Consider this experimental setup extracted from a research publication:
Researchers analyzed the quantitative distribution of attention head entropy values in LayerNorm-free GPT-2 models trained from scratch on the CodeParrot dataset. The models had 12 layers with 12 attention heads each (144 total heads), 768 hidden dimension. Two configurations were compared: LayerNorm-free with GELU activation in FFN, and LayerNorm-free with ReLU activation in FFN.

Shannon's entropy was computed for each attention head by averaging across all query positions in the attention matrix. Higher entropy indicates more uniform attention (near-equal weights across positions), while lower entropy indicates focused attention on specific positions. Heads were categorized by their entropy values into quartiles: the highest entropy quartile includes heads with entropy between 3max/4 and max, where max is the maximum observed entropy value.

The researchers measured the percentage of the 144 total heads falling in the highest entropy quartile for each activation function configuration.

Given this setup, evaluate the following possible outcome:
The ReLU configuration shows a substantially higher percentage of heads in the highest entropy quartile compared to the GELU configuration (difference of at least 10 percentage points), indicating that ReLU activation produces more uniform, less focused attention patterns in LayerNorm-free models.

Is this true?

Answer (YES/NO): NO